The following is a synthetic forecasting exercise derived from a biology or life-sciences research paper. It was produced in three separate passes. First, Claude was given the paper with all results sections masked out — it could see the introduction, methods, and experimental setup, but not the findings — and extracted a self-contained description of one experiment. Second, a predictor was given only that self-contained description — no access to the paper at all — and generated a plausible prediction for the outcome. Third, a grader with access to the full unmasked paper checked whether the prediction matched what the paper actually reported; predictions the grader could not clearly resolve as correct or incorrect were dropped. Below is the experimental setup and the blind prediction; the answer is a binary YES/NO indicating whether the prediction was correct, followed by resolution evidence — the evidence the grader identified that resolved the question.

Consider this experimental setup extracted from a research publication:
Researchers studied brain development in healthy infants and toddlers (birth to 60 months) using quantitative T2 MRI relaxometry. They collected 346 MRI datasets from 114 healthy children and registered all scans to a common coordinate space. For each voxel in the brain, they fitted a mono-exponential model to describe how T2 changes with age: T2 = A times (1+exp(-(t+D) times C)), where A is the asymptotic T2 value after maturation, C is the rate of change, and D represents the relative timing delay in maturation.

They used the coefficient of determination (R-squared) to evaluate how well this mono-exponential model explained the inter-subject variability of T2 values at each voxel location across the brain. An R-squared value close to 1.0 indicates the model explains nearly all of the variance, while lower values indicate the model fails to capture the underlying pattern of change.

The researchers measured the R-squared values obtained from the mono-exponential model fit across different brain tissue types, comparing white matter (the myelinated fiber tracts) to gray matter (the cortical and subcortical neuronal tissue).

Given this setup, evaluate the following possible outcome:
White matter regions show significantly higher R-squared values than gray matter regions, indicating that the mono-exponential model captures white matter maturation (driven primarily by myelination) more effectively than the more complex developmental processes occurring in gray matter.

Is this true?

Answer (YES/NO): YES